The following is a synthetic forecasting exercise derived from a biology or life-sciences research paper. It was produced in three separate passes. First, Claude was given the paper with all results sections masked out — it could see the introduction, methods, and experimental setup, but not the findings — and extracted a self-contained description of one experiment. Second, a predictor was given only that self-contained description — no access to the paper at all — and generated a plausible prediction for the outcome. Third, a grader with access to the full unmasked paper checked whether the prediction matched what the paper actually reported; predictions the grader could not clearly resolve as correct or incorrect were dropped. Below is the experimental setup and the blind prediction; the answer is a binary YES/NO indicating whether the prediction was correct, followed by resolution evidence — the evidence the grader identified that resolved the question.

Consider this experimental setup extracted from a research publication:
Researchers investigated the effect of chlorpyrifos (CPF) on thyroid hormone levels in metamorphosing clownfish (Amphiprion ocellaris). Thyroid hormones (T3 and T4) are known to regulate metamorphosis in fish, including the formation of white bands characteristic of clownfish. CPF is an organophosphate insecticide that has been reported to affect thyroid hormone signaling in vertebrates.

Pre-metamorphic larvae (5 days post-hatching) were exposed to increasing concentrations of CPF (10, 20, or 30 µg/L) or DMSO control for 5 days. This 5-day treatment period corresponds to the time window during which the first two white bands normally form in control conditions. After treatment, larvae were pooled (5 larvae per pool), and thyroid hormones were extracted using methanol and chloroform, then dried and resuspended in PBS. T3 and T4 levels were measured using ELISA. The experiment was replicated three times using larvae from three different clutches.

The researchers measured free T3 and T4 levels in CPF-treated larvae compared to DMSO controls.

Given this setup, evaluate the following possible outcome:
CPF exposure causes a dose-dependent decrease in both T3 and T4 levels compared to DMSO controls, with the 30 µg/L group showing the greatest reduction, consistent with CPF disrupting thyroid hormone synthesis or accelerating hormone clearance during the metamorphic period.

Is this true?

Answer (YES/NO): NO